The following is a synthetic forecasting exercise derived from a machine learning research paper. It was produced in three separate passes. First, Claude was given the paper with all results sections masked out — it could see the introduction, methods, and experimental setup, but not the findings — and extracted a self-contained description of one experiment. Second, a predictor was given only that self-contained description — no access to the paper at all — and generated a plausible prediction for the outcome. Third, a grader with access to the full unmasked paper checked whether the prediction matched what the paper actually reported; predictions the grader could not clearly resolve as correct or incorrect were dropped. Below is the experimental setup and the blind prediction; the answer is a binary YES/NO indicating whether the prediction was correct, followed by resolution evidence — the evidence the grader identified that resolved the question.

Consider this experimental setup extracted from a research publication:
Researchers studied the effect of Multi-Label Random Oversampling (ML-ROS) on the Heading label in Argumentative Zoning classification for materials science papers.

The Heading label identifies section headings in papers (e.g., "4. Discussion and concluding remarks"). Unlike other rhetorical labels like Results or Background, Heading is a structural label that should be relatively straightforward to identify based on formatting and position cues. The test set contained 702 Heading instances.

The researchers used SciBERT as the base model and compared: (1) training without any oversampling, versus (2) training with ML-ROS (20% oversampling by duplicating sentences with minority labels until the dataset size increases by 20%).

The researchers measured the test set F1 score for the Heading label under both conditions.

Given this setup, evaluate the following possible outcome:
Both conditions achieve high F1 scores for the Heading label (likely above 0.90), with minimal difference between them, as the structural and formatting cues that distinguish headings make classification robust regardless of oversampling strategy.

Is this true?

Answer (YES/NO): YES